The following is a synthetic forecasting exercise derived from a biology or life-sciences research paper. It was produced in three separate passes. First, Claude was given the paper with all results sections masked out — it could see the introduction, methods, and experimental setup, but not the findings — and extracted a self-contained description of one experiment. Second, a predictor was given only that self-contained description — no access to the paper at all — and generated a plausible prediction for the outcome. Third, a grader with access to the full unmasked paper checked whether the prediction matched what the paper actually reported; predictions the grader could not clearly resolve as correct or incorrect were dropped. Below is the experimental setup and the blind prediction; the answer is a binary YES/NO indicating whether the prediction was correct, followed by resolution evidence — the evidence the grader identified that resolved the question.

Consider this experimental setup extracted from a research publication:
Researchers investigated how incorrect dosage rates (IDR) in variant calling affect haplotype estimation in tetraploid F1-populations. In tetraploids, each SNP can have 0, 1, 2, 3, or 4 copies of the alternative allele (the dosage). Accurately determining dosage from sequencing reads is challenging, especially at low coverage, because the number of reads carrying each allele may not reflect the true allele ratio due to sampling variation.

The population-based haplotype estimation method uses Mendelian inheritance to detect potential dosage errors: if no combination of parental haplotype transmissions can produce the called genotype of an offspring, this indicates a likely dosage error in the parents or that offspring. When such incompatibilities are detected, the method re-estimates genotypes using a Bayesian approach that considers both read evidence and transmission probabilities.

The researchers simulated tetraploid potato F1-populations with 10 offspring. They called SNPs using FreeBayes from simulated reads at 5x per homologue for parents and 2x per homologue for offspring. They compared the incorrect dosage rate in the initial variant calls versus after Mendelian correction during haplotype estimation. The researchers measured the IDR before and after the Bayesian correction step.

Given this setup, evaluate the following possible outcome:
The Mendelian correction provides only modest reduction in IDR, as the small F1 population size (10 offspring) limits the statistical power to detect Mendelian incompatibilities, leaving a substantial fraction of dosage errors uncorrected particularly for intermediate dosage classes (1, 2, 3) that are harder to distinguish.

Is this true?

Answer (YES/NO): NO